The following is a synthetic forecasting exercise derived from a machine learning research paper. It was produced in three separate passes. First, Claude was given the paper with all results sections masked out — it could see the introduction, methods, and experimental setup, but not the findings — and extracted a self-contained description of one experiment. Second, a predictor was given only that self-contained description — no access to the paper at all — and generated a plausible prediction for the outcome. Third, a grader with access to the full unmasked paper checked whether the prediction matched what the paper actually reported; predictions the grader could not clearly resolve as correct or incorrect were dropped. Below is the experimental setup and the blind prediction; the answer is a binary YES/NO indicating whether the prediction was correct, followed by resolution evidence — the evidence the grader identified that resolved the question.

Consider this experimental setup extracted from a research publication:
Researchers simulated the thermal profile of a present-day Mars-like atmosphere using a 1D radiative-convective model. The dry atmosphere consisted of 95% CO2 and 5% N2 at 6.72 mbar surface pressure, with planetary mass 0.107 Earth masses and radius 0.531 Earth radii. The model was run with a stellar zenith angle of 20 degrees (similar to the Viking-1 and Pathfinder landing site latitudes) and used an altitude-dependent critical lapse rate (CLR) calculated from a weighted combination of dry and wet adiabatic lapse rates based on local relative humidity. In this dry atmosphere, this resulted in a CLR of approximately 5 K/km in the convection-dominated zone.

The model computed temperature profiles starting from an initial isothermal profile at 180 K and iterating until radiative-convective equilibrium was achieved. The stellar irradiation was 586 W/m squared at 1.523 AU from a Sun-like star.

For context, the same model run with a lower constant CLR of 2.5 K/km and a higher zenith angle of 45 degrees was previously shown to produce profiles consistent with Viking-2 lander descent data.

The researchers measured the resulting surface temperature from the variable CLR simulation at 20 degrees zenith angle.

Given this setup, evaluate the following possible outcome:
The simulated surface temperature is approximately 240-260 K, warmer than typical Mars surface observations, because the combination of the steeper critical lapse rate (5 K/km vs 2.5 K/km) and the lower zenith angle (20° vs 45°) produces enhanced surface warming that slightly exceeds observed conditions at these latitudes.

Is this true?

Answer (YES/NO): NO